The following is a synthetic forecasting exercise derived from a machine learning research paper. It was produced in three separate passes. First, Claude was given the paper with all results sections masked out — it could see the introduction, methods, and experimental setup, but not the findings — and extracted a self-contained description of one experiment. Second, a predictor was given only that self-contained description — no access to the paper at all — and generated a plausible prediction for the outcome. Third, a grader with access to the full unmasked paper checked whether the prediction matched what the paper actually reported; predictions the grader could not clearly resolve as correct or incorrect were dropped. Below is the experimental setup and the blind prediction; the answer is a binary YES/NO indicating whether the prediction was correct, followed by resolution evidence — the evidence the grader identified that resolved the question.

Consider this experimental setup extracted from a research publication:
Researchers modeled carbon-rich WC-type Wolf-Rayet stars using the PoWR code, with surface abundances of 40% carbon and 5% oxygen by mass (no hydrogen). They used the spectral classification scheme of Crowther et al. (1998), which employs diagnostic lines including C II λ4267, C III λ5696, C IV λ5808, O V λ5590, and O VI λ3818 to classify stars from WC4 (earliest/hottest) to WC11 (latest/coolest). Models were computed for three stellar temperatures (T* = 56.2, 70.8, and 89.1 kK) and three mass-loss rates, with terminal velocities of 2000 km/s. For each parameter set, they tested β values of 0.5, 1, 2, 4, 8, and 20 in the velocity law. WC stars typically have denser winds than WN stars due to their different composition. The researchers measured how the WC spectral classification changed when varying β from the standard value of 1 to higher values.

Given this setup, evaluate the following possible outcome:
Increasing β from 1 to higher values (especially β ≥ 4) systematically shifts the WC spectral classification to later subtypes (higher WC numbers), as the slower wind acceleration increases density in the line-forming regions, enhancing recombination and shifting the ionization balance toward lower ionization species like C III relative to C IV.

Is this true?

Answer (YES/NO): YES